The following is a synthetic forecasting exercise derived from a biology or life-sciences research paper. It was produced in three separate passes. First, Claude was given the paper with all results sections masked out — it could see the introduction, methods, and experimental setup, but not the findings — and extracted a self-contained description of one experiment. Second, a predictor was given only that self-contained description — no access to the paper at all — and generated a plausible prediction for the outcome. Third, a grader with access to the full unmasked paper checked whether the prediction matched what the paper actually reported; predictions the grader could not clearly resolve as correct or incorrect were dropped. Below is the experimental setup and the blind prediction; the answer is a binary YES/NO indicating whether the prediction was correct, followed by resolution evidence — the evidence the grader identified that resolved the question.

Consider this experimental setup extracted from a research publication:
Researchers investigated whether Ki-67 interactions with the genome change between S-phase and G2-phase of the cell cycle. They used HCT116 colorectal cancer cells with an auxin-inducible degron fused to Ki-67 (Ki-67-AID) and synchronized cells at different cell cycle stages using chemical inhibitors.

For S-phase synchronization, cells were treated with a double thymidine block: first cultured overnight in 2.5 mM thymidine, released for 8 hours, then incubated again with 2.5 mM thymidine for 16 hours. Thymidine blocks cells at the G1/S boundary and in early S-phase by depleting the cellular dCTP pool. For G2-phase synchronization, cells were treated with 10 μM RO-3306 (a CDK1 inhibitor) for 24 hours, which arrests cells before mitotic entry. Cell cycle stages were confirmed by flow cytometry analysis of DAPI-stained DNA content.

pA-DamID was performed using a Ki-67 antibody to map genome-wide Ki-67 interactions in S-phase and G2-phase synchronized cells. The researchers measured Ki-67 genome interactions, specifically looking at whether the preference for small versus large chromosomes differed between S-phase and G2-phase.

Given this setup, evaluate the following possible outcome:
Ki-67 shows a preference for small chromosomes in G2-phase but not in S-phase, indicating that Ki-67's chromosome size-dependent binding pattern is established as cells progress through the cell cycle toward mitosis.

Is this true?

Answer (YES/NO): NO